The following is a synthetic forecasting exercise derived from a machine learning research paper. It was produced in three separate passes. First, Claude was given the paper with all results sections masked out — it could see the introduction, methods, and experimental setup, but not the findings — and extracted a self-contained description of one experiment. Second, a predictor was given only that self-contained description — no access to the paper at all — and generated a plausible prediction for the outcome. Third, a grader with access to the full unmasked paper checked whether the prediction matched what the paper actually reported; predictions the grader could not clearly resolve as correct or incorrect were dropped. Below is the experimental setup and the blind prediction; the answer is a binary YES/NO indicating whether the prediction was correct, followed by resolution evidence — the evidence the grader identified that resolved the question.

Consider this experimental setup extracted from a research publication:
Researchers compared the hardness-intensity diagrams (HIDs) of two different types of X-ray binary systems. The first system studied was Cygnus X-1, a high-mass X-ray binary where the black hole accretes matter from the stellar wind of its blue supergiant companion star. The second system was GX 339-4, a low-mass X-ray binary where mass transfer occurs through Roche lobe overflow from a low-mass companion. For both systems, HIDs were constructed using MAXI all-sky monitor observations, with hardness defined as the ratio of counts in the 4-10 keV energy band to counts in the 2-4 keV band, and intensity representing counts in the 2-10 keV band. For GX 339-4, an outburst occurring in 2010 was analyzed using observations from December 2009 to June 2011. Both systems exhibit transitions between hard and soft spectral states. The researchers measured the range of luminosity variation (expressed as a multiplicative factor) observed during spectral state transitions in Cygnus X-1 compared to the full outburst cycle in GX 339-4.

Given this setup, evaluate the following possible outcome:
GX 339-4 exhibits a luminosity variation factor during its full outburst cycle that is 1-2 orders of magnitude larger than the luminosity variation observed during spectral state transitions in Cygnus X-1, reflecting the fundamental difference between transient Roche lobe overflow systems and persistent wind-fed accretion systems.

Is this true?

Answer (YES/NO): YES